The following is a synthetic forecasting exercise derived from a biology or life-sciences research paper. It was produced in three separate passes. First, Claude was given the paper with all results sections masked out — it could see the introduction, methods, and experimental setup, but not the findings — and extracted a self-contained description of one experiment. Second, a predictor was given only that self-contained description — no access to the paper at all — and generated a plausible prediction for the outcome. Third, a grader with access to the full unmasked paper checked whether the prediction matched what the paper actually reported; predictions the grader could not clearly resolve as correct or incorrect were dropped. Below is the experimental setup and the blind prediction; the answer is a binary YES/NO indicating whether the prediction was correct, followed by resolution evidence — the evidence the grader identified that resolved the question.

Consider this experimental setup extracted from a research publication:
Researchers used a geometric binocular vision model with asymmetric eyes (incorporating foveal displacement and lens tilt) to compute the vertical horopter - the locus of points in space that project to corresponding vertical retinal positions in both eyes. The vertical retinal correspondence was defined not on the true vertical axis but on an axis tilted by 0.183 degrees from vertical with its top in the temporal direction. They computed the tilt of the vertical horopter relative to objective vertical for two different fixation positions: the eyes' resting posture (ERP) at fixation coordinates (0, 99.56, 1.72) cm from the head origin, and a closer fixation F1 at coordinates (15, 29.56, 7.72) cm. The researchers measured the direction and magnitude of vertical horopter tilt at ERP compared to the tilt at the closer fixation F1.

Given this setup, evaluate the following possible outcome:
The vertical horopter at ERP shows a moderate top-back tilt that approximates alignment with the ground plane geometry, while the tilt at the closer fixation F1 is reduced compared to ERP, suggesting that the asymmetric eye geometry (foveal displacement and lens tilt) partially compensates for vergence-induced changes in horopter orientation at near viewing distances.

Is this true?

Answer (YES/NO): NO